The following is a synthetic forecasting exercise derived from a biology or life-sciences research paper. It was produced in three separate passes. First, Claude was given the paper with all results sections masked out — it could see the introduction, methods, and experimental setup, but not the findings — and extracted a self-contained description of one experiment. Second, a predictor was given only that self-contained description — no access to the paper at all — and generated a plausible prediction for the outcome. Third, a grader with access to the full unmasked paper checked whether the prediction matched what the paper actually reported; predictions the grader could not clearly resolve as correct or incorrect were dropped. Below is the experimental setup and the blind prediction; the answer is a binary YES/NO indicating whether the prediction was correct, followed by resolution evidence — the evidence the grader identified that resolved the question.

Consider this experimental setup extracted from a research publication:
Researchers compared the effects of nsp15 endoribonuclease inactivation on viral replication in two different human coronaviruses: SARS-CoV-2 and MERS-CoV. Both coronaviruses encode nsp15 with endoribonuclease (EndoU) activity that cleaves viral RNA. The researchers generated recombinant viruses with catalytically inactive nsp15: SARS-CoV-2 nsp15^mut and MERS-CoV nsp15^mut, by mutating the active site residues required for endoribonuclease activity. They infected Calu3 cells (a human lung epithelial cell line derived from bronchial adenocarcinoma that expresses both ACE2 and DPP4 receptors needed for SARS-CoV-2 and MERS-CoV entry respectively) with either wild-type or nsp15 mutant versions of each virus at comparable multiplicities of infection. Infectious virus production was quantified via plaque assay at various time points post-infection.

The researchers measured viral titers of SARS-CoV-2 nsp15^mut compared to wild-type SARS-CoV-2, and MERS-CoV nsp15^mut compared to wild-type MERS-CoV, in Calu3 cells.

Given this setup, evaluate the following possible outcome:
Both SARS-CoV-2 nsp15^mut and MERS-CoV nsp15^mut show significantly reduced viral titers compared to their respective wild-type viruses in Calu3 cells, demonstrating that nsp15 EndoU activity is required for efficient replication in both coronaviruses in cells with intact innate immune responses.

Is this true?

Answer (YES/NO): NO